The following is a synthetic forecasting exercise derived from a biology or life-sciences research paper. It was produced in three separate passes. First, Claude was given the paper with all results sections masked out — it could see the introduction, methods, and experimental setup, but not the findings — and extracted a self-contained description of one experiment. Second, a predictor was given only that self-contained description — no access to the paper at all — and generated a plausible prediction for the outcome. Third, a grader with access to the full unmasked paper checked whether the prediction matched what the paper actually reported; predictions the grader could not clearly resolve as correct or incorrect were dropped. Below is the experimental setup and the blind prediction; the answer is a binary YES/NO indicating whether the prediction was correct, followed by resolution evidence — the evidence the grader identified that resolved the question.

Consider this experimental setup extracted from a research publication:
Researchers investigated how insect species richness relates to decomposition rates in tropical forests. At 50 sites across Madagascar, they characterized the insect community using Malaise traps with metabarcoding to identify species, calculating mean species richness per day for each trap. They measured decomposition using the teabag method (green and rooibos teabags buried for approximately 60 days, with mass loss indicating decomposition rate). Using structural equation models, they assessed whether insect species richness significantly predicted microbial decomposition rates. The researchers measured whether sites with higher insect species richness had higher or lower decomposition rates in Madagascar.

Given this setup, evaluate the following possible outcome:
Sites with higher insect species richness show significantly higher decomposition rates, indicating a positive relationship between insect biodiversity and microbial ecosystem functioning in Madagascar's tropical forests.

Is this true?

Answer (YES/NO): YES